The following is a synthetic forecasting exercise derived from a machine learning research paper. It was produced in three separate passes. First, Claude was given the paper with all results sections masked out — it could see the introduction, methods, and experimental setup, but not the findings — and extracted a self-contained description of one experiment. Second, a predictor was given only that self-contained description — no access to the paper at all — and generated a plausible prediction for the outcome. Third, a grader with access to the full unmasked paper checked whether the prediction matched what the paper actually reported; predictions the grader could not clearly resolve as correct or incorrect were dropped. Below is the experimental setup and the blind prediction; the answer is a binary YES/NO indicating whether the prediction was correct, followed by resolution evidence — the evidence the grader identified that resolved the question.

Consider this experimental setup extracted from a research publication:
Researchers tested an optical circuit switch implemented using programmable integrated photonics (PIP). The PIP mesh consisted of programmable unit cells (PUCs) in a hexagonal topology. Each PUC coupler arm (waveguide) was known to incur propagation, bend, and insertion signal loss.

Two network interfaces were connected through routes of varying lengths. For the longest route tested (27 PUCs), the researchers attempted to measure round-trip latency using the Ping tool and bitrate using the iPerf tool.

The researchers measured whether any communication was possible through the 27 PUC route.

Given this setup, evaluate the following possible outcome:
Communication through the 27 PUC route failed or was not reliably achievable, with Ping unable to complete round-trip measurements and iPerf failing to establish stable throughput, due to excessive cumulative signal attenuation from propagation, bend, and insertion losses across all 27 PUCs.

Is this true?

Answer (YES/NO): YES